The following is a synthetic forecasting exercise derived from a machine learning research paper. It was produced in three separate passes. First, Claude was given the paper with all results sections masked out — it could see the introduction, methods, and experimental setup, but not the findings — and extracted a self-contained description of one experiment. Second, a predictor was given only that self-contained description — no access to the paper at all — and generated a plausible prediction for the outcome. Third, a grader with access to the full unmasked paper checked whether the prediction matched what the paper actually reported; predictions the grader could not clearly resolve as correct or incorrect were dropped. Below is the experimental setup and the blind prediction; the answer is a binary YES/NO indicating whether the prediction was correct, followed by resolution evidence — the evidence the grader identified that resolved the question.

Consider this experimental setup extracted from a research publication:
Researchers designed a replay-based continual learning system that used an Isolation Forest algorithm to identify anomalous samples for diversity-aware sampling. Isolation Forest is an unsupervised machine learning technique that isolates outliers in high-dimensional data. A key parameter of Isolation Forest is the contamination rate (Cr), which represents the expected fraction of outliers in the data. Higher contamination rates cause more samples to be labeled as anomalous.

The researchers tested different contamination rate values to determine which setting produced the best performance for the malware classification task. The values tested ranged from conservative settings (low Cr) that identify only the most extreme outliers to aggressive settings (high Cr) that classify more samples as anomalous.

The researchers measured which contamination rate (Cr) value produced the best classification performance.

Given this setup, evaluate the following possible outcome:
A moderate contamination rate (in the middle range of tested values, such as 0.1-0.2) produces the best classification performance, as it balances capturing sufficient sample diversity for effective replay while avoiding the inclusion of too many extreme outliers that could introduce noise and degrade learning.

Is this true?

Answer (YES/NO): YES